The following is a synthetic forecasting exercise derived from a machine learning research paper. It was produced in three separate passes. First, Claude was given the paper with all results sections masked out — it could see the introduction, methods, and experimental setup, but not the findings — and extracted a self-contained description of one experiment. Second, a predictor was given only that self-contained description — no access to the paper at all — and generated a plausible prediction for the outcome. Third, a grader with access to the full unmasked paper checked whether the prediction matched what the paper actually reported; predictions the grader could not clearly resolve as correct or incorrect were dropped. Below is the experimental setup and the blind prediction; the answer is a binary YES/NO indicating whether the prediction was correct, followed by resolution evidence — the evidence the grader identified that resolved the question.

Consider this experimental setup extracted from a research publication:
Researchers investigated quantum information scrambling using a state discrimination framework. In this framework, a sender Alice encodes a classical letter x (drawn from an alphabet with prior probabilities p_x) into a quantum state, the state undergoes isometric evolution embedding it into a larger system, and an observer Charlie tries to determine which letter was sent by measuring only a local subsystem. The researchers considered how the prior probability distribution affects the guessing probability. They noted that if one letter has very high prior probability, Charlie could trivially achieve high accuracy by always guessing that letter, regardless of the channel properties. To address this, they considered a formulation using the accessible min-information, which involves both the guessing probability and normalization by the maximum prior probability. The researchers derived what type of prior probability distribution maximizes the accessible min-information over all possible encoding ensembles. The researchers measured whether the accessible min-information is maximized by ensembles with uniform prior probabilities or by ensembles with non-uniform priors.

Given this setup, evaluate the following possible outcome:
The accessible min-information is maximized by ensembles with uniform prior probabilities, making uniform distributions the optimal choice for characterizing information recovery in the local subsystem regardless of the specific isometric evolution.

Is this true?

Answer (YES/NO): YES